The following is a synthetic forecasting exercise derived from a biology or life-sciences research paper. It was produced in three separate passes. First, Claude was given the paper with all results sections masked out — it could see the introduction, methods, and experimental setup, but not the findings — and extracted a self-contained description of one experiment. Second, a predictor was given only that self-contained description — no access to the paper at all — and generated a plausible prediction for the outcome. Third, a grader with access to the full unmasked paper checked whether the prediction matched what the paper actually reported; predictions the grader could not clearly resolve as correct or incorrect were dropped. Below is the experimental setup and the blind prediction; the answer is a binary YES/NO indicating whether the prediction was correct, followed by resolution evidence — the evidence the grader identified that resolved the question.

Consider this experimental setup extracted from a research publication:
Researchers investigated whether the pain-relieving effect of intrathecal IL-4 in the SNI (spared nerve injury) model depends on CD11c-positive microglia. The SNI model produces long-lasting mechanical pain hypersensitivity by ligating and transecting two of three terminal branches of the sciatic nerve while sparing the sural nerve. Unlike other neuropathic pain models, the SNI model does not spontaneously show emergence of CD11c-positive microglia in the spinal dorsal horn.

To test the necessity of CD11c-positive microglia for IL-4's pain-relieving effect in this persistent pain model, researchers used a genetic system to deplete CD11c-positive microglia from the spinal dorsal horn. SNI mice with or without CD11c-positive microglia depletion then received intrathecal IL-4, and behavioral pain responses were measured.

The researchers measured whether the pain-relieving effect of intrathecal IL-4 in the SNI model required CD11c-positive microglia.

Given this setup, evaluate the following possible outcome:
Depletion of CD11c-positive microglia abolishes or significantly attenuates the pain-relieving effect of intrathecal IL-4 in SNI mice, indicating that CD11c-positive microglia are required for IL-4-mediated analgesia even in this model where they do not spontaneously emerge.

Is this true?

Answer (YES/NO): YES